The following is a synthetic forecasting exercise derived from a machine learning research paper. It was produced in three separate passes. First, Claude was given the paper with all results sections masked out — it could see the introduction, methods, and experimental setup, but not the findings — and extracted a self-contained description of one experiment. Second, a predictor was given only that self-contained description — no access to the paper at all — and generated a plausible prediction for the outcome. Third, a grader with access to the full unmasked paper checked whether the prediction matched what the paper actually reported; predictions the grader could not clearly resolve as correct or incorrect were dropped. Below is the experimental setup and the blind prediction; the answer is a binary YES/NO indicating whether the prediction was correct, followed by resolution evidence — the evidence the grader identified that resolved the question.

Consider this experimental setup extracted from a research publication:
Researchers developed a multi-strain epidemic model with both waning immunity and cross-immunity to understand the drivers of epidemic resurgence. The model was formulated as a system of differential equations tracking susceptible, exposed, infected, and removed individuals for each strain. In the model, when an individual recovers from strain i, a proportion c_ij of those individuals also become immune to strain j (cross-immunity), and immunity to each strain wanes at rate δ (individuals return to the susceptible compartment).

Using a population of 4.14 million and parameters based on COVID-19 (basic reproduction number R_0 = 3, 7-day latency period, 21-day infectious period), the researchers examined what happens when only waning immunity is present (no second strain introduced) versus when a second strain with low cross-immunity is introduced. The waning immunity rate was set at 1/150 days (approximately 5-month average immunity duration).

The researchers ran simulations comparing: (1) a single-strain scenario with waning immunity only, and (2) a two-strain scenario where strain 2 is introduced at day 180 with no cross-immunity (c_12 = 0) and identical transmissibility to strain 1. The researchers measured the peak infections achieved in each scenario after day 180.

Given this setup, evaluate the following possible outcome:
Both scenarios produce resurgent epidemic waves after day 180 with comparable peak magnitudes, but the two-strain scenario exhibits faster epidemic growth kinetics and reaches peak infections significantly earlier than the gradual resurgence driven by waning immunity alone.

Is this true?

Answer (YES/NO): NO